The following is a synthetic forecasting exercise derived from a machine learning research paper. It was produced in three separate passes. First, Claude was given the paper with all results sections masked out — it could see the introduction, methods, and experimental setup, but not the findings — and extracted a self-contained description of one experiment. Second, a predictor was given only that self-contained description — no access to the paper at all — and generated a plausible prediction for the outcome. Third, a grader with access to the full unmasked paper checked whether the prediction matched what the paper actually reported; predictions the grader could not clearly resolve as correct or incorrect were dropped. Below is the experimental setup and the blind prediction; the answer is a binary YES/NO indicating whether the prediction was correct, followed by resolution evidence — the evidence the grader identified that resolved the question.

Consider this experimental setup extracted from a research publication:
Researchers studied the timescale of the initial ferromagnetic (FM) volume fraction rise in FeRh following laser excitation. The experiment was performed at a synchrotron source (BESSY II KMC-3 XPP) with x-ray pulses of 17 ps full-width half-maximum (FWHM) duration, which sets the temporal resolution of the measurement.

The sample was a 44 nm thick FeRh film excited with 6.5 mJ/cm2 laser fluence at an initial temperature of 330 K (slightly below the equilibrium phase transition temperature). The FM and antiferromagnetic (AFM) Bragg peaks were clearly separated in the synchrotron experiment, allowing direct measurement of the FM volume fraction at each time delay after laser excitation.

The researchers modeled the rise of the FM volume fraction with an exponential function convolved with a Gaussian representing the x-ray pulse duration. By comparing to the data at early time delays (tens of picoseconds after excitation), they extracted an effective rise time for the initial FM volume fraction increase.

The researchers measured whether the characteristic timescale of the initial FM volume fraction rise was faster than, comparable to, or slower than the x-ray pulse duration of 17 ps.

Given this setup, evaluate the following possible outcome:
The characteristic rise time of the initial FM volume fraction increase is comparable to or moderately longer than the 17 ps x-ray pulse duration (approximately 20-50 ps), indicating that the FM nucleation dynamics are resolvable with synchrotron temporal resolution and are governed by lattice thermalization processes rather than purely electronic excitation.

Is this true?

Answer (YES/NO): NO